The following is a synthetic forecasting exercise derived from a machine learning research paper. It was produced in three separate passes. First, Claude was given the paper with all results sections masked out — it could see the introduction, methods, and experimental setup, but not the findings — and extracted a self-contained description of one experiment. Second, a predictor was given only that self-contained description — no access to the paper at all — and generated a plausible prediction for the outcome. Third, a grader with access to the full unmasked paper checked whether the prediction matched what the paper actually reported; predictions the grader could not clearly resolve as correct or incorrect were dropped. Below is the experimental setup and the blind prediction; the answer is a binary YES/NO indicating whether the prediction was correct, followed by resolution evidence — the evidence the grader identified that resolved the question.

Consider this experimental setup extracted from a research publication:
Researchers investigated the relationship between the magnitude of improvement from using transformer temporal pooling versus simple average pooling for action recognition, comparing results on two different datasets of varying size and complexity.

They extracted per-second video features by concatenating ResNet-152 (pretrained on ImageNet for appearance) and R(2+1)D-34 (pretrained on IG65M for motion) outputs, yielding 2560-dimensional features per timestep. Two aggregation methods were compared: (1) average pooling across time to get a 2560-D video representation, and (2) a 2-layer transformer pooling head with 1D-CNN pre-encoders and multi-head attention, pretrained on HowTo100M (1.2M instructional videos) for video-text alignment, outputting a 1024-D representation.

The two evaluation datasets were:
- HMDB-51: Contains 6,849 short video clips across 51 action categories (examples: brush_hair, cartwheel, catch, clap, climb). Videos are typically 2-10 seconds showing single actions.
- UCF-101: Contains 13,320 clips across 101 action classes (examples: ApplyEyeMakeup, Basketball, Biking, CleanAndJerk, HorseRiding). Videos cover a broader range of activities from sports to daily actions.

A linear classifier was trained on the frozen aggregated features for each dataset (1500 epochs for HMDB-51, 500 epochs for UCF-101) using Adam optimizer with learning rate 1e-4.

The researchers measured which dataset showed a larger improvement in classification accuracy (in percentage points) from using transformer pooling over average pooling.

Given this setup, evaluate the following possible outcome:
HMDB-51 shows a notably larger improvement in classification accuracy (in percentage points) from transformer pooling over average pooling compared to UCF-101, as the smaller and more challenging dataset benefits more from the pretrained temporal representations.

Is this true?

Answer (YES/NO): NO